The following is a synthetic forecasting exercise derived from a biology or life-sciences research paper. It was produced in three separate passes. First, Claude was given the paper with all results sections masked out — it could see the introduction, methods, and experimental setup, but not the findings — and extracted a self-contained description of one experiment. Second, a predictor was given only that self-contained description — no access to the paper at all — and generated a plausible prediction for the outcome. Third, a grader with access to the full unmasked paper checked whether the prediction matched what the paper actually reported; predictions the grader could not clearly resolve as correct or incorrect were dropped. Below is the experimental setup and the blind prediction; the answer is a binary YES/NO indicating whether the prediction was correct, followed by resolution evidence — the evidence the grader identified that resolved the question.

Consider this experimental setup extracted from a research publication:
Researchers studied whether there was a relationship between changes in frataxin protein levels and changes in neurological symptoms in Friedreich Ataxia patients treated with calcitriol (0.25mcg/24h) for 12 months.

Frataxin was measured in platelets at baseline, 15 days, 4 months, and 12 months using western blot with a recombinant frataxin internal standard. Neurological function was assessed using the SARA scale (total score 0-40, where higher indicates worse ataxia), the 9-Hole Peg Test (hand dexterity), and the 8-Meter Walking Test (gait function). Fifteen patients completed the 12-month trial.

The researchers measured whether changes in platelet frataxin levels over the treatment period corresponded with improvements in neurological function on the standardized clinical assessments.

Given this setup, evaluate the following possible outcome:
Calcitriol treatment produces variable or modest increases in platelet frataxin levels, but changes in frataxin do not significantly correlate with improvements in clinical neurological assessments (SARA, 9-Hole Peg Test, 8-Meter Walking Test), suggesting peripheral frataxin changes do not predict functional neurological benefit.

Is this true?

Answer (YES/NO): YES